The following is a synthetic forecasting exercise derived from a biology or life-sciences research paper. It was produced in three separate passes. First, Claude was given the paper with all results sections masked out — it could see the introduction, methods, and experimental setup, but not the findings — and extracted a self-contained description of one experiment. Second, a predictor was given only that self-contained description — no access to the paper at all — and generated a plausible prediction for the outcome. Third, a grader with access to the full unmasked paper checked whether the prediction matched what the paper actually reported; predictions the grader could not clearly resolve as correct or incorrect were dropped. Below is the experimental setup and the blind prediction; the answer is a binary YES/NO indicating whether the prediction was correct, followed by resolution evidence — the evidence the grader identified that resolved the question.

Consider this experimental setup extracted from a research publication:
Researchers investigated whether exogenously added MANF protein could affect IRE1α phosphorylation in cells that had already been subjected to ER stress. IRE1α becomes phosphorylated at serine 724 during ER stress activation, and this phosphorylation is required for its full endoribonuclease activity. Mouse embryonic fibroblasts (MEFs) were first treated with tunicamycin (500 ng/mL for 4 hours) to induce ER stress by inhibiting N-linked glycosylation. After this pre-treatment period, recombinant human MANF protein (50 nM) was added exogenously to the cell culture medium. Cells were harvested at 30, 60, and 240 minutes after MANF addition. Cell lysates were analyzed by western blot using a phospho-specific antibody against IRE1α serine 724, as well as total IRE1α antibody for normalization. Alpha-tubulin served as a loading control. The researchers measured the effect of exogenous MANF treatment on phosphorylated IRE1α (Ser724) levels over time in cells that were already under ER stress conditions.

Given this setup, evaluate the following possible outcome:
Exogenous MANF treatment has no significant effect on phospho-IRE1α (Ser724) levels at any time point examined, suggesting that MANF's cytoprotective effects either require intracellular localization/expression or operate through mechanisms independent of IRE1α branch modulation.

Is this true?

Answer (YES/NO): NO